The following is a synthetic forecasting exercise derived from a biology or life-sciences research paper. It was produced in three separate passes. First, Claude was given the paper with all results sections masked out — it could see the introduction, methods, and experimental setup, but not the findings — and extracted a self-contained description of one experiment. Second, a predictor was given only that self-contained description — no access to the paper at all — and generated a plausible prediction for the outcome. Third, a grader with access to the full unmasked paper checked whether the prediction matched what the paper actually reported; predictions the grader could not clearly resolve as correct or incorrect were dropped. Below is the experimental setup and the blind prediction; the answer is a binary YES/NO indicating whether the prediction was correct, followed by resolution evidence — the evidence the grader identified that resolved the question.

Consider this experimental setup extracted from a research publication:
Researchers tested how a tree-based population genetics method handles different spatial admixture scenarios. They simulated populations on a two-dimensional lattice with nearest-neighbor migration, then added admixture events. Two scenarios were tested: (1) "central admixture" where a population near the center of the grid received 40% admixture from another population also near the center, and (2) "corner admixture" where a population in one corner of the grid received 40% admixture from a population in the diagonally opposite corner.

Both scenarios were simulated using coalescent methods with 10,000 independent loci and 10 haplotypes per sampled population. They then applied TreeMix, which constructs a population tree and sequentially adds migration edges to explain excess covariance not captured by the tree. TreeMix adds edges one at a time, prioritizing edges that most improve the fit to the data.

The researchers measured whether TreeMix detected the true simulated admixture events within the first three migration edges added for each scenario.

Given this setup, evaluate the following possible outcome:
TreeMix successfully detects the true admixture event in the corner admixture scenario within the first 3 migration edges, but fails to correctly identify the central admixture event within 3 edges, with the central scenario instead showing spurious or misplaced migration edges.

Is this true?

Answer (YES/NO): YES